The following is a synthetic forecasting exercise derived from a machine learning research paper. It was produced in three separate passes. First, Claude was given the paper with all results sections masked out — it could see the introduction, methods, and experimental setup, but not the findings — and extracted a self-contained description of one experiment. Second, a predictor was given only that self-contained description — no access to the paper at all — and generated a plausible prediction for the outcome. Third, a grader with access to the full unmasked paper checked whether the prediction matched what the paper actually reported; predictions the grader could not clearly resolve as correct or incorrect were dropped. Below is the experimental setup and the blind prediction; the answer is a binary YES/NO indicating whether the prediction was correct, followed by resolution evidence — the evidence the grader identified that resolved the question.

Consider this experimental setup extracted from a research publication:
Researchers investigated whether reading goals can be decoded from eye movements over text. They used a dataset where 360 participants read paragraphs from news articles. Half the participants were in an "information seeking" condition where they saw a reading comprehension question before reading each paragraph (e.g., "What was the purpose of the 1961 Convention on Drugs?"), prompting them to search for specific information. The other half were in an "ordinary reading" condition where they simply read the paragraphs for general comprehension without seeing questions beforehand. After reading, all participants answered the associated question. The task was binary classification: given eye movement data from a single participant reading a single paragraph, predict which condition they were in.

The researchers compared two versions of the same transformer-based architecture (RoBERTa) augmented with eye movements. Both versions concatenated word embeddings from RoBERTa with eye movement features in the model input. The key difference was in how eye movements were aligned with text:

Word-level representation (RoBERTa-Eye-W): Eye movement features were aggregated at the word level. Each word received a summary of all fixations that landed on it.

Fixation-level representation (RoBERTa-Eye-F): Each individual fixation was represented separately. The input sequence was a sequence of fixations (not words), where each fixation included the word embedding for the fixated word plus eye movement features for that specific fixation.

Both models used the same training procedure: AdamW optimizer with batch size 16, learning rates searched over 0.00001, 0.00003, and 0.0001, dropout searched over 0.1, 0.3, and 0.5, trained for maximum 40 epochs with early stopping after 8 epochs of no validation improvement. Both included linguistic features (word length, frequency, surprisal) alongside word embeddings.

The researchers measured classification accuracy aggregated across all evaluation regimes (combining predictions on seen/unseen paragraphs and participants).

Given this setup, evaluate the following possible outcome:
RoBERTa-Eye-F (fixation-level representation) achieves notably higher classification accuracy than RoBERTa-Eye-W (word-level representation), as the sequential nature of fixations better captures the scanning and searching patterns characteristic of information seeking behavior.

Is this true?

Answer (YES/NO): YES